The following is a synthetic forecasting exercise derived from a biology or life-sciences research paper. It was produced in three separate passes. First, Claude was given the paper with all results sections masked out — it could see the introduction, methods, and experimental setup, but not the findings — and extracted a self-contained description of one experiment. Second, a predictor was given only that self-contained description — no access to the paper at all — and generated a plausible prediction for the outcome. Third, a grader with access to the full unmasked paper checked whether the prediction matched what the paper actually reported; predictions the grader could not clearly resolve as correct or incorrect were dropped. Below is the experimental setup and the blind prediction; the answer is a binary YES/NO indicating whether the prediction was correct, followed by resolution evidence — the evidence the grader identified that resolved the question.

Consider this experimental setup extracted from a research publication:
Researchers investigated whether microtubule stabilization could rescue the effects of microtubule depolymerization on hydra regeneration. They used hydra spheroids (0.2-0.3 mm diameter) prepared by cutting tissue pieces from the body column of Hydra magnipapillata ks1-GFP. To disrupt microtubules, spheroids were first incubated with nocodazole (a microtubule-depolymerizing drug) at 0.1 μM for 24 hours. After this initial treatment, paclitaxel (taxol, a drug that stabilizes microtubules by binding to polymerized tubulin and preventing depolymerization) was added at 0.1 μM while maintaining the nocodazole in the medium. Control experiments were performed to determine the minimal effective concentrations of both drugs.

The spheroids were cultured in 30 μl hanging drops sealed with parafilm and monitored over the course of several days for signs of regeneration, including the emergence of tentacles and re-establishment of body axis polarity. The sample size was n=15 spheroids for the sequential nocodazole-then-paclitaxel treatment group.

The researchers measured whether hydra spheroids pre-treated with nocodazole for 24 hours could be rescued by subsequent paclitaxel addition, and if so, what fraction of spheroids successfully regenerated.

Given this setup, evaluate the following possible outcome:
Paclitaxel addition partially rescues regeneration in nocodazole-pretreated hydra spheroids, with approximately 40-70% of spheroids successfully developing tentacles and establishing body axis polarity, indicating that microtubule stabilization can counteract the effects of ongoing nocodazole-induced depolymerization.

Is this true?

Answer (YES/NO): NO